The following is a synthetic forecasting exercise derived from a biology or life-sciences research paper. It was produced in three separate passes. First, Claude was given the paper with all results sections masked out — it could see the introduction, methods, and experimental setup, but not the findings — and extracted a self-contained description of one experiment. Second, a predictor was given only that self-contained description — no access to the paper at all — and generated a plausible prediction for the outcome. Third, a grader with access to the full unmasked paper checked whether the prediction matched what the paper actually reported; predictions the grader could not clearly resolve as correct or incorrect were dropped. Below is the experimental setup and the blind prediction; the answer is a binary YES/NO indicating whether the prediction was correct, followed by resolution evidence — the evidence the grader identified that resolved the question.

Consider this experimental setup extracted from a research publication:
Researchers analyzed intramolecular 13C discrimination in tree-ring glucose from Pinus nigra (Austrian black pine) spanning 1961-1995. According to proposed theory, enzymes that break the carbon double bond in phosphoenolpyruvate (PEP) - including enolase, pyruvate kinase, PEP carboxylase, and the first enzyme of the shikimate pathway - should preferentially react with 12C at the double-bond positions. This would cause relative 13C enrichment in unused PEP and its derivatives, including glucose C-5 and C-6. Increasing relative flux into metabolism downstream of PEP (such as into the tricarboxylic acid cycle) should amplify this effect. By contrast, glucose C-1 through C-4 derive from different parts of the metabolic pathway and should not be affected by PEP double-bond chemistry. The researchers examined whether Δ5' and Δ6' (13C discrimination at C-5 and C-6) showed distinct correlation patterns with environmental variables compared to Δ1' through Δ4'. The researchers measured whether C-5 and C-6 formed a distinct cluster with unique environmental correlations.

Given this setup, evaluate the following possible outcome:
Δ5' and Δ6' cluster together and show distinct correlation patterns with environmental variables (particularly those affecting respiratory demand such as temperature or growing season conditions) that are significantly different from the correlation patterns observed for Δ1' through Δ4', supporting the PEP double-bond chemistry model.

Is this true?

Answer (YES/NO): YES